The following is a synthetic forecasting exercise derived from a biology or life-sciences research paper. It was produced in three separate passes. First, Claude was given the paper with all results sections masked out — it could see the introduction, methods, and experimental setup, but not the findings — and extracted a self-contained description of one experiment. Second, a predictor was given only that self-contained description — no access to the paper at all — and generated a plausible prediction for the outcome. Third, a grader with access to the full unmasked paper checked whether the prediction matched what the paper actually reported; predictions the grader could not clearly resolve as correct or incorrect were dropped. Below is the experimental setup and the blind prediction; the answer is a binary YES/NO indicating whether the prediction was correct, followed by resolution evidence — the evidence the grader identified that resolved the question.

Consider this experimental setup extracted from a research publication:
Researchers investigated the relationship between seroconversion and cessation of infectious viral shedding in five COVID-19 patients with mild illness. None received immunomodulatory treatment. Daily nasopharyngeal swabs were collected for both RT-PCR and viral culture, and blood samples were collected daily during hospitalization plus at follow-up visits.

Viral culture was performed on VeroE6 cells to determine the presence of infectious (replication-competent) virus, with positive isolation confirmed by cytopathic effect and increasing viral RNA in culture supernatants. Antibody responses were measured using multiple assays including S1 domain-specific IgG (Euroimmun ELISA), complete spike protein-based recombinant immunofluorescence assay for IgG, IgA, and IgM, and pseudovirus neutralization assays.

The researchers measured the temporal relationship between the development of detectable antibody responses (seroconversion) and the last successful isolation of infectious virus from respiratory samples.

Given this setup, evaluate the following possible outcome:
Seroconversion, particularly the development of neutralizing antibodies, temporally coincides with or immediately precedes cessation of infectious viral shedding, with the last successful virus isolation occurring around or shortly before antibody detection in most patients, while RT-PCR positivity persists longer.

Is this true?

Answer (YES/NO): NO